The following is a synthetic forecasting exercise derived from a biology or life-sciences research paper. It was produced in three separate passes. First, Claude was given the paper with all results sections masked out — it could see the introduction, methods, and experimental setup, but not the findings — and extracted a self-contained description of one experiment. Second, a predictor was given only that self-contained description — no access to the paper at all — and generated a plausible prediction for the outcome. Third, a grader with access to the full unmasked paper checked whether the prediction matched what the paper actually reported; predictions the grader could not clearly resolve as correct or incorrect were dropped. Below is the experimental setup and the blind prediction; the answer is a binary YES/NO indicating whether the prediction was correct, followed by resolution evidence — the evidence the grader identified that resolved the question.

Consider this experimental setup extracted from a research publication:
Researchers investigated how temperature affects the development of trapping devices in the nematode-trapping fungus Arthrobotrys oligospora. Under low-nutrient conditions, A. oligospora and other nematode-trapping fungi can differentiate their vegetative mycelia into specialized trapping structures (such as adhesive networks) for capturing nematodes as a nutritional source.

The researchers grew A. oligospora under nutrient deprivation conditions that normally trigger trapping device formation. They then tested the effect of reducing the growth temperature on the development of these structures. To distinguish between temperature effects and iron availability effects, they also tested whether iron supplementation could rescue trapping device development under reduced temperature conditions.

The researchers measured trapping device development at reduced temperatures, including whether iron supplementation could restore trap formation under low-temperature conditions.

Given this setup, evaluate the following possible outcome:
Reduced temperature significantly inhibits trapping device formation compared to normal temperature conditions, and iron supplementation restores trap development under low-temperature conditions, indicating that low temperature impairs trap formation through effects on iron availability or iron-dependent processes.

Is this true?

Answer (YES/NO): NO